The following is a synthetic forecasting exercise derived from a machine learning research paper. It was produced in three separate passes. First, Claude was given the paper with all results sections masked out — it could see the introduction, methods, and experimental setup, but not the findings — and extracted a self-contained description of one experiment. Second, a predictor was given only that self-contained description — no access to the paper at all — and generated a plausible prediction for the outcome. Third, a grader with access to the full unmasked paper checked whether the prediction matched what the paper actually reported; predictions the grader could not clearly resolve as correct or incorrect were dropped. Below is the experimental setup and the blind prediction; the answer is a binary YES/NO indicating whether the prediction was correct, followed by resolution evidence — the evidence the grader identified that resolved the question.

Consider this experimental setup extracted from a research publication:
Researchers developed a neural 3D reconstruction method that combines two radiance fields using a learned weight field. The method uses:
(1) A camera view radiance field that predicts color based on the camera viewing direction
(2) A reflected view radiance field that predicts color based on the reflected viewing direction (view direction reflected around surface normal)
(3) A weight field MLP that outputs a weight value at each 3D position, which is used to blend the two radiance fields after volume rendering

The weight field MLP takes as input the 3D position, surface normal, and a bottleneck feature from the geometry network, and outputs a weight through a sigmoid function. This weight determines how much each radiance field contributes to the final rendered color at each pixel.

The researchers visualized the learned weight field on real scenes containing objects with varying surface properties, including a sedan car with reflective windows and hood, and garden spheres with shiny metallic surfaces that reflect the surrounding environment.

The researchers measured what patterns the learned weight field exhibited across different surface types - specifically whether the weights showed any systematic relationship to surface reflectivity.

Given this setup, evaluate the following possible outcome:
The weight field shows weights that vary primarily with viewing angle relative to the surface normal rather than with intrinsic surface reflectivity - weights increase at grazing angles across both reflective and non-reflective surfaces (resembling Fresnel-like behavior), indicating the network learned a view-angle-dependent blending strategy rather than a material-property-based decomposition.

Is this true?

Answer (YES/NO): NO